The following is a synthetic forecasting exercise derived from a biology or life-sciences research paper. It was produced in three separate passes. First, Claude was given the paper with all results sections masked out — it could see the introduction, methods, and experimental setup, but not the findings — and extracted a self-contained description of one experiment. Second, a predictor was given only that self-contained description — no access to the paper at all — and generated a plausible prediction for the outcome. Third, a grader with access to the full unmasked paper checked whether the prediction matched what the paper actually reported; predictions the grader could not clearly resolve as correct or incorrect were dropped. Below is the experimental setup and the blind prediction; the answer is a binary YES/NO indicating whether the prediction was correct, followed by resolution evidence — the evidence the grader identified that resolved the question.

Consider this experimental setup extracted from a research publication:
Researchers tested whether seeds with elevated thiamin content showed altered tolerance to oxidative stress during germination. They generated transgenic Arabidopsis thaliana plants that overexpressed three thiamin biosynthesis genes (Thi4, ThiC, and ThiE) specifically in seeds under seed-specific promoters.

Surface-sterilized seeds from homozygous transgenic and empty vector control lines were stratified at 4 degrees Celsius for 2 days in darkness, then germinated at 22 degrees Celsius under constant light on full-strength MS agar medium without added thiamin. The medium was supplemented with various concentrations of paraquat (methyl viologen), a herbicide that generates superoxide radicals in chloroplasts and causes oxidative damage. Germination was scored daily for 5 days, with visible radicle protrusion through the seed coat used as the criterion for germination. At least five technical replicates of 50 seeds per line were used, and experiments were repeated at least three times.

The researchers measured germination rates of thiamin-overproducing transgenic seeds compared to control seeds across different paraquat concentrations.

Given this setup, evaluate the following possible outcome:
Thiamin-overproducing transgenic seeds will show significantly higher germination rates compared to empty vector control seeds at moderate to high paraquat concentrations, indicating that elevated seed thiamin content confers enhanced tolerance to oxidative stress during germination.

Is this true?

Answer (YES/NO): YES